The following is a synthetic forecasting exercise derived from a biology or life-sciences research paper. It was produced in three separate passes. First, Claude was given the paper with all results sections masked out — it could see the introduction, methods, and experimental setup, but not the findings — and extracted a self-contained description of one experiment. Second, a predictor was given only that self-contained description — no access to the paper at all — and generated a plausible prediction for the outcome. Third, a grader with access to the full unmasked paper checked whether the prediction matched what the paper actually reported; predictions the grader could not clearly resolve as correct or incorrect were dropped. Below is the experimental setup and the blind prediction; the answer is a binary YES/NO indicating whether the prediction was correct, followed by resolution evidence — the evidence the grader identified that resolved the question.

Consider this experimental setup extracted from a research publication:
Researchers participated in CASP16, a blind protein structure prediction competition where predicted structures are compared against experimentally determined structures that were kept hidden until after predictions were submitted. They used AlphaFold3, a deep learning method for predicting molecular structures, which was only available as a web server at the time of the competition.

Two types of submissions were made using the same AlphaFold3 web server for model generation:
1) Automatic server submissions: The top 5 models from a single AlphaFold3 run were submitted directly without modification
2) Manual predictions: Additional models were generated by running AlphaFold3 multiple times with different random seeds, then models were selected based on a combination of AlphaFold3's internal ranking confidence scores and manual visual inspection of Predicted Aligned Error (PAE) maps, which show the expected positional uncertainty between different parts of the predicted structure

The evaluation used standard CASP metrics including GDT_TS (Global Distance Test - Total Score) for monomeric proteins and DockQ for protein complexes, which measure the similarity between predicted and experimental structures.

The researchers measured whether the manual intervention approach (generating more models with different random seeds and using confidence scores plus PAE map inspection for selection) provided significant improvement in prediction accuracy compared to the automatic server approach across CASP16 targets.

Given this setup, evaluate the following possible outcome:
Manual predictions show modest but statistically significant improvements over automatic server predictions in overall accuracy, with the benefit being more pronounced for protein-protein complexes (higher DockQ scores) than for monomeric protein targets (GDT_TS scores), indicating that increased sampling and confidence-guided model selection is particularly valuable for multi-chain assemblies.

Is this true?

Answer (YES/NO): NO